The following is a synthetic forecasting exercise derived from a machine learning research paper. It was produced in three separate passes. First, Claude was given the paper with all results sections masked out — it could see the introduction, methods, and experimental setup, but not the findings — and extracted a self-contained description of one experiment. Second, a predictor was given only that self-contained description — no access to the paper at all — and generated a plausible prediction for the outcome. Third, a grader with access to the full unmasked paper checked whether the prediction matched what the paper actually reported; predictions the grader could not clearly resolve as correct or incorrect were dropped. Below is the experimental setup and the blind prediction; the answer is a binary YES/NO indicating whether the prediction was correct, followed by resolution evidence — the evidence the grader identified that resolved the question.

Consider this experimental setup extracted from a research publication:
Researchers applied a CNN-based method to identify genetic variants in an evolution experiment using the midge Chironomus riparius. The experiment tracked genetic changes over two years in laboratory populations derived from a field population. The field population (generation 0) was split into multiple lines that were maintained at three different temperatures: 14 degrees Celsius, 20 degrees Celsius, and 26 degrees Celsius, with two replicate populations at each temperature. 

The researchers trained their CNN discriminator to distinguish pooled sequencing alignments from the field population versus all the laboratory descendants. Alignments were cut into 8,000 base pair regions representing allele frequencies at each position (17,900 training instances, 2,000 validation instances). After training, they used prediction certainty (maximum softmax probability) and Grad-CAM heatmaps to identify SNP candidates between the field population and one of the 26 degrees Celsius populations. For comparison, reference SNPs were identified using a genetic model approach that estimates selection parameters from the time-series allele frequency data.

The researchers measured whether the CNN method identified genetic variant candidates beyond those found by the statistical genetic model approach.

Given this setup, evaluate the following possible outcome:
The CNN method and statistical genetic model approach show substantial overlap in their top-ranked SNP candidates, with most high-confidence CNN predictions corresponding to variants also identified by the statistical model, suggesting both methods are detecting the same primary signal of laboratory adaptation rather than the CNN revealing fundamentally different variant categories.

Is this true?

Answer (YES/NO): NO